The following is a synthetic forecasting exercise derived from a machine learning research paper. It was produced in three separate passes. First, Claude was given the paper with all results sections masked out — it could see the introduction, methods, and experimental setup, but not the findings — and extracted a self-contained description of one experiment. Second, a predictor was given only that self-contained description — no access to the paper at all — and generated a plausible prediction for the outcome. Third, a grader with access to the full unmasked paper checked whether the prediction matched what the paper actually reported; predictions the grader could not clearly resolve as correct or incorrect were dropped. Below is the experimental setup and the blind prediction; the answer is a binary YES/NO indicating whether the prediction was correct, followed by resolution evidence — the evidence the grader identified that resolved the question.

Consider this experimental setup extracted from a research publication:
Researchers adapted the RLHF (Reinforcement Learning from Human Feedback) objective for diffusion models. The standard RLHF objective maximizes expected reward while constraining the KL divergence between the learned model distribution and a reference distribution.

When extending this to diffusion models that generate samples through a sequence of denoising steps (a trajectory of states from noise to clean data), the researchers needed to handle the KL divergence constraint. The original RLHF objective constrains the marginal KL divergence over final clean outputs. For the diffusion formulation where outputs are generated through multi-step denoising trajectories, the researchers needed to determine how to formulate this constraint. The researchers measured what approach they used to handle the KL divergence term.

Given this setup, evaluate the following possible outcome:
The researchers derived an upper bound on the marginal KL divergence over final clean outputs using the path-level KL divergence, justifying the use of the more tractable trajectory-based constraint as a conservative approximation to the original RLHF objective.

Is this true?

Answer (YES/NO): YES